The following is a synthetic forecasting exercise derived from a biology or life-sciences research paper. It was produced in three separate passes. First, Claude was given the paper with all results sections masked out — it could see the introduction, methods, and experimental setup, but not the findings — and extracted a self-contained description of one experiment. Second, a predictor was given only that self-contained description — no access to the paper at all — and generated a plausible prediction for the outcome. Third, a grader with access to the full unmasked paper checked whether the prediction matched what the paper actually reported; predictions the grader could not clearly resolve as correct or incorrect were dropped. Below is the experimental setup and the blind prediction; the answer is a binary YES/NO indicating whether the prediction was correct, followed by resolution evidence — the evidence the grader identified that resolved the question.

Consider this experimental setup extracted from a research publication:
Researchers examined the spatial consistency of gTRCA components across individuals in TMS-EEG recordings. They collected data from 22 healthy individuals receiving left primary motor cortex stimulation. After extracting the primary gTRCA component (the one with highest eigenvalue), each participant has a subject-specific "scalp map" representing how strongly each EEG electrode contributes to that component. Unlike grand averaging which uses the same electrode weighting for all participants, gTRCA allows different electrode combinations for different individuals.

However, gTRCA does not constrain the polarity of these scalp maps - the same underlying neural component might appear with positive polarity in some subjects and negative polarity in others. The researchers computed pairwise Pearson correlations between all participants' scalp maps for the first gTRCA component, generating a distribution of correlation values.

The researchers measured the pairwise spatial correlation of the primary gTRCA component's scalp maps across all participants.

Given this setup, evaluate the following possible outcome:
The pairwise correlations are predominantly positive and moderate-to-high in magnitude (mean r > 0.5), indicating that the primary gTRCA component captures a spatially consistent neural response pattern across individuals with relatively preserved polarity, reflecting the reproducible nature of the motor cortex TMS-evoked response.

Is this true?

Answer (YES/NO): YES